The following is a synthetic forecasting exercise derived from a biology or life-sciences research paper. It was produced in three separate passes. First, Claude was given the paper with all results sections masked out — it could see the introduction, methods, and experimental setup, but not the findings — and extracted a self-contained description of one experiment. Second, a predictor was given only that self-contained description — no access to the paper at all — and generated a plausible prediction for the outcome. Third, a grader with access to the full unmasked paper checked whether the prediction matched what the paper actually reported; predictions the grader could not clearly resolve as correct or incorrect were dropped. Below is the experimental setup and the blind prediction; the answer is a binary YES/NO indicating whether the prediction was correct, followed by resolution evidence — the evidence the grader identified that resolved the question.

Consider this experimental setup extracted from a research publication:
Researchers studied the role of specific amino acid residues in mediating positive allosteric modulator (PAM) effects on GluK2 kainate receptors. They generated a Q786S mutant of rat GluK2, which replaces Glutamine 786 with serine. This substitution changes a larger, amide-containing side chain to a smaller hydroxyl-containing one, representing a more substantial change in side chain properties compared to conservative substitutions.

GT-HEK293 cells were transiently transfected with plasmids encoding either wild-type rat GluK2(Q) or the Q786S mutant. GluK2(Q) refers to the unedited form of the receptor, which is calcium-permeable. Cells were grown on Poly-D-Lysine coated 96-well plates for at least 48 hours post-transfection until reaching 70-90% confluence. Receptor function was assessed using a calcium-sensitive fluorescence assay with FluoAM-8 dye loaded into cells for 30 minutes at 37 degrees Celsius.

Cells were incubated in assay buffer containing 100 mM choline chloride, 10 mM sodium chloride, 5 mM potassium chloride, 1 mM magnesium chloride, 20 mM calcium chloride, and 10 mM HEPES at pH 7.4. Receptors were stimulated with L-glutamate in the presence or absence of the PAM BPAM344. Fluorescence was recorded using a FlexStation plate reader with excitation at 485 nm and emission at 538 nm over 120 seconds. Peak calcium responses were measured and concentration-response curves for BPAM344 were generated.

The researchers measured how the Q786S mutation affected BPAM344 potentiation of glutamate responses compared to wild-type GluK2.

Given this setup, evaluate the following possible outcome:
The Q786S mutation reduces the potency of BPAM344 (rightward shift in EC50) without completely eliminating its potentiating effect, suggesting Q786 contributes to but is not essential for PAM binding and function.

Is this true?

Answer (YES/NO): NO